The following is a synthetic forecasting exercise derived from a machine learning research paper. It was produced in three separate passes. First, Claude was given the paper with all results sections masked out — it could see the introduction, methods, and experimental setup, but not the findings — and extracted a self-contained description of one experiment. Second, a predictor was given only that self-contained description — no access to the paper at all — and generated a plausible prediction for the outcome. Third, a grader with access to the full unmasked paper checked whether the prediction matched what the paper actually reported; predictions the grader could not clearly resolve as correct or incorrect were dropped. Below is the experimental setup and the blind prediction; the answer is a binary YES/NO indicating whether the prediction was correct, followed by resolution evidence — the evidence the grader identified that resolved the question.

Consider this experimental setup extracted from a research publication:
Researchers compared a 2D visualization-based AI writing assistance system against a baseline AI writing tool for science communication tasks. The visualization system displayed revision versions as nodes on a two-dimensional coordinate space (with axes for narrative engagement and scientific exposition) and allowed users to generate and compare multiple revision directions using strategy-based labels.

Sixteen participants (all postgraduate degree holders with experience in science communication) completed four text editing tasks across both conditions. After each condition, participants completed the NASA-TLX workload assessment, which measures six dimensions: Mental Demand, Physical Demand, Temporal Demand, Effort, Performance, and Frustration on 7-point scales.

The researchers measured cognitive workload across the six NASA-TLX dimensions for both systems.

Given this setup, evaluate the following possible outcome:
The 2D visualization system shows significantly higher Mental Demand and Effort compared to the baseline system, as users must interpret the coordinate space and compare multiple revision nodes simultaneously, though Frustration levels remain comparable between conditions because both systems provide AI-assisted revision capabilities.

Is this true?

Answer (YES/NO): NO